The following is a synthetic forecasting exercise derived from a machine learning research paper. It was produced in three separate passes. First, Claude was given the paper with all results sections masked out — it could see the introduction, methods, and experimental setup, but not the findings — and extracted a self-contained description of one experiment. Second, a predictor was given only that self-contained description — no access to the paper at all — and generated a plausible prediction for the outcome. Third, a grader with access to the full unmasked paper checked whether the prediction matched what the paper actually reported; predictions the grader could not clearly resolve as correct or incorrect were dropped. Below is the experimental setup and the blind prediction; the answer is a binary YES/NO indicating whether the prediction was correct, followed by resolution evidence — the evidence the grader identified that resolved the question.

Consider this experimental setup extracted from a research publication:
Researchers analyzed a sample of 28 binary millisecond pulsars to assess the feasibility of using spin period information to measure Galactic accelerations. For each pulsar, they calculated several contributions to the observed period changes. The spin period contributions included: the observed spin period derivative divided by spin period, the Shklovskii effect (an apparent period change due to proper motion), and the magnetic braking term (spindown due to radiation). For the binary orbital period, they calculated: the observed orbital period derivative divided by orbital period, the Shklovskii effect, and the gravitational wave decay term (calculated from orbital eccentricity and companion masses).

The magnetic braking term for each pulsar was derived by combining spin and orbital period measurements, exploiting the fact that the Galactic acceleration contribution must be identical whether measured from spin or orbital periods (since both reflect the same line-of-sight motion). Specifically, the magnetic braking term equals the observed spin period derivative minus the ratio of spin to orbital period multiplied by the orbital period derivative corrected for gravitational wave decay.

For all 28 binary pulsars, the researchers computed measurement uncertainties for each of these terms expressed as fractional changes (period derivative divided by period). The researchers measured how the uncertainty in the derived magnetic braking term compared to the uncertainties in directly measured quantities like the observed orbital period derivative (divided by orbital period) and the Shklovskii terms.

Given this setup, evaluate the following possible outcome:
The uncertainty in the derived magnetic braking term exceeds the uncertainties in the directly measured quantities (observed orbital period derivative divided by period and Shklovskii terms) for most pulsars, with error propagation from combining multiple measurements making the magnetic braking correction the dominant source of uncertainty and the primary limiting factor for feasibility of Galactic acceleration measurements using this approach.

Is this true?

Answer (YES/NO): NO